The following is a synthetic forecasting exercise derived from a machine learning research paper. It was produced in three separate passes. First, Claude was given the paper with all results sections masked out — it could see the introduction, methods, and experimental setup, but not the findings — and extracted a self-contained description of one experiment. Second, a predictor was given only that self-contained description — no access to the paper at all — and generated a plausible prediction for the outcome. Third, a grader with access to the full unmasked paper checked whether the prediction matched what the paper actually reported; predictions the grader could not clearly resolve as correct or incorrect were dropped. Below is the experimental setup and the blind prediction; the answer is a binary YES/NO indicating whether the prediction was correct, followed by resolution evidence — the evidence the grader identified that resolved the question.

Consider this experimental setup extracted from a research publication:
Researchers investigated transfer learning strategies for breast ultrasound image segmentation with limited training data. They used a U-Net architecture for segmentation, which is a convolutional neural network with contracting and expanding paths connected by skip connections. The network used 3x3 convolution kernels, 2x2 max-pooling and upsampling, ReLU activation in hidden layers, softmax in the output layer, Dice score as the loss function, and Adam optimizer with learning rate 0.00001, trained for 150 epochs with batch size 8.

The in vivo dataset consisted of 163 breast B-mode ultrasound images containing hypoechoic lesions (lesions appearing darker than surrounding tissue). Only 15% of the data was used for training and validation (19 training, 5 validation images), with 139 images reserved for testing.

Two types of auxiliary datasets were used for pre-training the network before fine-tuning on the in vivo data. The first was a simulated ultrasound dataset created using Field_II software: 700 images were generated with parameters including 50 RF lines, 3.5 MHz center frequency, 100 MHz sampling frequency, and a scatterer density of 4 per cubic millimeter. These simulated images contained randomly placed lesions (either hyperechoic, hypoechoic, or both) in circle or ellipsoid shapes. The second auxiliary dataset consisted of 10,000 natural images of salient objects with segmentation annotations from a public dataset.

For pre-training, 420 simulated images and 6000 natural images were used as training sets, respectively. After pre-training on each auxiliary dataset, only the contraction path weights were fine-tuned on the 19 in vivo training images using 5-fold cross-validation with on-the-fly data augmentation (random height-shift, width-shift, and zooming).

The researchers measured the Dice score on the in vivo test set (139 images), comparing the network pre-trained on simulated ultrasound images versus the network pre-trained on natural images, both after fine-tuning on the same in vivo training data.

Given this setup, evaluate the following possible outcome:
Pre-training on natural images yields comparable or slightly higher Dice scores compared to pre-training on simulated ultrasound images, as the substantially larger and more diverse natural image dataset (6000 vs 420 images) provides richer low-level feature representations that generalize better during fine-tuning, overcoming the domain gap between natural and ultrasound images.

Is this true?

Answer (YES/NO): NO